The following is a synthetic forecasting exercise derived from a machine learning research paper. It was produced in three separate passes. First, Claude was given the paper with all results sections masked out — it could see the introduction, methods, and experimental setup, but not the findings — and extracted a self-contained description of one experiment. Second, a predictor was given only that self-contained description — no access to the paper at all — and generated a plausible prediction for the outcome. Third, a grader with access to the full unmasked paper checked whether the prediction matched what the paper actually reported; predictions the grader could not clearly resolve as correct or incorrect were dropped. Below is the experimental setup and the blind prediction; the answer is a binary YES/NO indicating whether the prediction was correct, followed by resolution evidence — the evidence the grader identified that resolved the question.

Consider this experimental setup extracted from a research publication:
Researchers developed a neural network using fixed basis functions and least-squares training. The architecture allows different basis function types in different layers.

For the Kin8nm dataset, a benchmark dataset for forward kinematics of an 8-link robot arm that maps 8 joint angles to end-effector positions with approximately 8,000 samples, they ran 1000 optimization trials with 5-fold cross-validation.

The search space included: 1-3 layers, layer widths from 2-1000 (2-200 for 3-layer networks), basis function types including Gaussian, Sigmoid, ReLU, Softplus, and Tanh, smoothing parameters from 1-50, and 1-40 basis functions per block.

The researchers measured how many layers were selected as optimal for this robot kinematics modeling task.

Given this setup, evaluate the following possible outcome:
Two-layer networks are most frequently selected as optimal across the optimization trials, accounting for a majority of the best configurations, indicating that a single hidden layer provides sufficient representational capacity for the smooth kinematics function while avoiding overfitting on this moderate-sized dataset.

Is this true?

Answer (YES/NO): NO